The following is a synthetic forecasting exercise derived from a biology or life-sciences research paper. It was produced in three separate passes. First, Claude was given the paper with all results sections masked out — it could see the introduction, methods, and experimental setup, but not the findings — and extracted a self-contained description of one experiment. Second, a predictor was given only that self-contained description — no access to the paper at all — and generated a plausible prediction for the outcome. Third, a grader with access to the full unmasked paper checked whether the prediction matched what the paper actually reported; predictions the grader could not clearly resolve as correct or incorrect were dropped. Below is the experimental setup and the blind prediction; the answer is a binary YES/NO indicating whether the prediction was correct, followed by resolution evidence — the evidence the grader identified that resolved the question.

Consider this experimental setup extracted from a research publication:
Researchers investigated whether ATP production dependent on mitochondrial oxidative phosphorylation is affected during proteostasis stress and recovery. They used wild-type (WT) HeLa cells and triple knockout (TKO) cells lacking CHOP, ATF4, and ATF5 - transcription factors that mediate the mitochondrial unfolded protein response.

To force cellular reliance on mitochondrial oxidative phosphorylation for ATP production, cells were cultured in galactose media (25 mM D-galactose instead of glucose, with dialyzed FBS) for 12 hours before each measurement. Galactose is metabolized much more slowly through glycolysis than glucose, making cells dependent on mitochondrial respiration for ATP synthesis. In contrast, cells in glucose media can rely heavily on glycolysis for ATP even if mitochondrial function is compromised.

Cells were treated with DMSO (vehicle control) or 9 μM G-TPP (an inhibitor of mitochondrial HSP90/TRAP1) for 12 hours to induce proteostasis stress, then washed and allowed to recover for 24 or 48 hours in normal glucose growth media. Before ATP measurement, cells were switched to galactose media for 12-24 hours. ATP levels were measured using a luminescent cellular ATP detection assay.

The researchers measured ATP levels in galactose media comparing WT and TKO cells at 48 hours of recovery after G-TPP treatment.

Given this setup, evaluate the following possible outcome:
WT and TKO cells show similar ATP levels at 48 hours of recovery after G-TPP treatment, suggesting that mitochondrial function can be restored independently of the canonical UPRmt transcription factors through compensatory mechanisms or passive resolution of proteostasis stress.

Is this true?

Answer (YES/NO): NO